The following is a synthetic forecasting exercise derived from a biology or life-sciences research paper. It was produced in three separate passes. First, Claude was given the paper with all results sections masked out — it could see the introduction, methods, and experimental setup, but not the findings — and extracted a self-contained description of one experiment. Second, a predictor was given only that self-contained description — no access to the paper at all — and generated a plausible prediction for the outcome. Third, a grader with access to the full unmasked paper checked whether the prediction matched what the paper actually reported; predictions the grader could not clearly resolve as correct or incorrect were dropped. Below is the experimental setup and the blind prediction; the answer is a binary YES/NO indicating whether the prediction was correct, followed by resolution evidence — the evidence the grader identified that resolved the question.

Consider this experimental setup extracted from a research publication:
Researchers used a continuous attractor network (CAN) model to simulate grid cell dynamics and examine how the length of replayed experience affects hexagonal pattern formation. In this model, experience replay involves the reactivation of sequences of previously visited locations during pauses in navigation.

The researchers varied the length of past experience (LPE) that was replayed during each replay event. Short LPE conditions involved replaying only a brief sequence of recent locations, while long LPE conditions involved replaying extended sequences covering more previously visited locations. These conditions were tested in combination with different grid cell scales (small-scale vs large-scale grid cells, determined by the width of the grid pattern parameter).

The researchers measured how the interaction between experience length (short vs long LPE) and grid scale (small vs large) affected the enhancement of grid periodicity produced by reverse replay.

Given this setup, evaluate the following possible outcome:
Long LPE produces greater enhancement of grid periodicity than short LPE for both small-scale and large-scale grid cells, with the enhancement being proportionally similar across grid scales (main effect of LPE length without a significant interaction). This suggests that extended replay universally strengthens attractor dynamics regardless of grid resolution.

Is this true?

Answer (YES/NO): NO